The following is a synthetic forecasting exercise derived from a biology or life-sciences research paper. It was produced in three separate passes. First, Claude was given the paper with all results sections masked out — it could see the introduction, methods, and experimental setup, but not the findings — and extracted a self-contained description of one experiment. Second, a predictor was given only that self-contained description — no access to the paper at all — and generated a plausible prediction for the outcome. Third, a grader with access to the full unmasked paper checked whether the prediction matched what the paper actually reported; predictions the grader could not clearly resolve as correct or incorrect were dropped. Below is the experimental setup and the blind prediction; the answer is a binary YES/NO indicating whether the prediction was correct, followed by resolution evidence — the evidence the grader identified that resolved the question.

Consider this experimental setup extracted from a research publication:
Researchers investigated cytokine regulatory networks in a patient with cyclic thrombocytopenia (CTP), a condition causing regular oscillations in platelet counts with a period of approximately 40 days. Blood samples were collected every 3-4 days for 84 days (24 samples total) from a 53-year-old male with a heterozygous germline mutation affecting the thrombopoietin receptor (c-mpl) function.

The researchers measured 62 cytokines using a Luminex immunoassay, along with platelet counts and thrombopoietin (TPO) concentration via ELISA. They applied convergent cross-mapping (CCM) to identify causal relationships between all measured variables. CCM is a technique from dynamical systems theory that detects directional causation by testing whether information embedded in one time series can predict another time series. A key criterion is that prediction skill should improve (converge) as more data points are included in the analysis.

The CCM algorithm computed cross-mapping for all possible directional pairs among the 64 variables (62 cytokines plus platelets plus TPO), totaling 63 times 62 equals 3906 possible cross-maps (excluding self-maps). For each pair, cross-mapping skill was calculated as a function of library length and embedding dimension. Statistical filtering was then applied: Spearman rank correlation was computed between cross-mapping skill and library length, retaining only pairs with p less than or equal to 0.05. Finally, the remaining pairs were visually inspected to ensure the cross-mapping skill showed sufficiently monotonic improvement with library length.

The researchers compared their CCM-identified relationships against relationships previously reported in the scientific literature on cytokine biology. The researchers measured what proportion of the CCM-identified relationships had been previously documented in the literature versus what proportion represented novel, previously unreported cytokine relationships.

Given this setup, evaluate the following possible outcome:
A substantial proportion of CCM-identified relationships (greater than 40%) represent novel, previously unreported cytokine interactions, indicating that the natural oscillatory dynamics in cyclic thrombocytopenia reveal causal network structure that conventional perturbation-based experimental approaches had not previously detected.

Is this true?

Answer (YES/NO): NO